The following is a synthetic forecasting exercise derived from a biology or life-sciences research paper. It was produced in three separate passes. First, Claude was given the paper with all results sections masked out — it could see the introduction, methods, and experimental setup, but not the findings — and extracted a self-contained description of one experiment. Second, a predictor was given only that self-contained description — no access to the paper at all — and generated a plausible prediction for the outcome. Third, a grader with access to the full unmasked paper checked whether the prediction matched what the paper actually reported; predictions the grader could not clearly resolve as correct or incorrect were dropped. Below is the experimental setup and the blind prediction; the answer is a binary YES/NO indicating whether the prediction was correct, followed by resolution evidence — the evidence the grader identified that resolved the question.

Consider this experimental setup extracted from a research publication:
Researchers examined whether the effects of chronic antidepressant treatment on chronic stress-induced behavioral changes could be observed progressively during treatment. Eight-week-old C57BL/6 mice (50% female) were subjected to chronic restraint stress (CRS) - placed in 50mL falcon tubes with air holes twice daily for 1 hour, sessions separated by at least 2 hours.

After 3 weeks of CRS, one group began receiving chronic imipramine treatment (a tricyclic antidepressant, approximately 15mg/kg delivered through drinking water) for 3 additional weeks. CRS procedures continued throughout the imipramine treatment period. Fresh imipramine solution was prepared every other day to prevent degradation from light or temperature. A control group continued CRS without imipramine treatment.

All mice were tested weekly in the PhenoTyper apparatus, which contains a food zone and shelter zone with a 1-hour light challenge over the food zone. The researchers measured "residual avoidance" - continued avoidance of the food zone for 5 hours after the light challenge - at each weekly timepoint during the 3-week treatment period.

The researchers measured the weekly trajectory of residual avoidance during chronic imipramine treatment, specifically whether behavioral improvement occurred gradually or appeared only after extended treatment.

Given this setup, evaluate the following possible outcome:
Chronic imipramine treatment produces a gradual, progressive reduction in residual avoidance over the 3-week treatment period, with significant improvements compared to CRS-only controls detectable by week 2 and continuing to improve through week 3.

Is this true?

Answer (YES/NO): NO